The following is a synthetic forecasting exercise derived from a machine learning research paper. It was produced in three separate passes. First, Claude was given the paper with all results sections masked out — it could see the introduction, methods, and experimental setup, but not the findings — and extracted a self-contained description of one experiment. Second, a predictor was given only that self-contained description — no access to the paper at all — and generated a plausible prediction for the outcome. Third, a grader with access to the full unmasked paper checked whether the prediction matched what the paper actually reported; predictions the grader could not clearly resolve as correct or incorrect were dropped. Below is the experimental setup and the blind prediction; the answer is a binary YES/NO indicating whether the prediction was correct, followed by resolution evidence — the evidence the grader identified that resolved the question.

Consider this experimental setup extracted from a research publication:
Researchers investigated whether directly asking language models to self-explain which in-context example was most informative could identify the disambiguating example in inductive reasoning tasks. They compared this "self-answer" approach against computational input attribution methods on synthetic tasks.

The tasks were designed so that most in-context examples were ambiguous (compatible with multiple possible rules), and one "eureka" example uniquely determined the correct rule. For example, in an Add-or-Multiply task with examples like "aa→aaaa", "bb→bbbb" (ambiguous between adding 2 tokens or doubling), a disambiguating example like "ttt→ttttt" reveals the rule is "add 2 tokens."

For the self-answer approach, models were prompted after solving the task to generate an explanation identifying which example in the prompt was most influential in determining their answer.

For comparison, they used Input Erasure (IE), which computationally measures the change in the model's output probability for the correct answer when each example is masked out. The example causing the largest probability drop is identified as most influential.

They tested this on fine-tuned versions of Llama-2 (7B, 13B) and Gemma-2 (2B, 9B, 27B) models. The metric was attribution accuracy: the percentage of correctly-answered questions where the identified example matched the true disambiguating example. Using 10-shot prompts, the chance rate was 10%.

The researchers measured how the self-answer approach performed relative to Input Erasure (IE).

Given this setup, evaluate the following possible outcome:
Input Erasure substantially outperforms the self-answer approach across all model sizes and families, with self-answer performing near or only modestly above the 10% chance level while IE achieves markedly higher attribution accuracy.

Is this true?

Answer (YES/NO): NO